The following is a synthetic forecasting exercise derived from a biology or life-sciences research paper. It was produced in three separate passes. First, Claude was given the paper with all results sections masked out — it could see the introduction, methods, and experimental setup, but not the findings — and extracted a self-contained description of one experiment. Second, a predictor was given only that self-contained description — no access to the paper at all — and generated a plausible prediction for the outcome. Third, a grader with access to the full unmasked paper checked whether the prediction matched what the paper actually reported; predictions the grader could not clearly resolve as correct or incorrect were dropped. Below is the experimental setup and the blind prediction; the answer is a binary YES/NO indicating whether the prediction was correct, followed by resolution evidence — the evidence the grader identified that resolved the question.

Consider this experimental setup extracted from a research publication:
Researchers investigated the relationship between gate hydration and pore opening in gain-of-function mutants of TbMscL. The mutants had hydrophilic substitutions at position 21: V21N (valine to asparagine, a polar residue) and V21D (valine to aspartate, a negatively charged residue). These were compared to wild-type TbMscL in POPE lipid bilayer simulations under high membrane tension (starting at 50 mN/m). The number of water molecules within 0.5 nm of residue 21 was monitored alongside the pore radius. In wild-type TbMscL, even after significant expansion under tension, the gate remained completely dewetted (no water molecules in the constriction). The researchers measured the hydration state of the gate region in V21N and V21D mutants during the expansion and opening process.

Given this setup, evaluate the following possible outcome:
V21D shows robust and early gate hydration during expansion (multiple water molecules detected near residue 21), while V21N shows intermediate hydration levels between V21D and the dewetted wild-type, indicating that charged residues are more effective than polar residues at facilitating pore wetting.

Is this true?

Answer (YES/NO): YES